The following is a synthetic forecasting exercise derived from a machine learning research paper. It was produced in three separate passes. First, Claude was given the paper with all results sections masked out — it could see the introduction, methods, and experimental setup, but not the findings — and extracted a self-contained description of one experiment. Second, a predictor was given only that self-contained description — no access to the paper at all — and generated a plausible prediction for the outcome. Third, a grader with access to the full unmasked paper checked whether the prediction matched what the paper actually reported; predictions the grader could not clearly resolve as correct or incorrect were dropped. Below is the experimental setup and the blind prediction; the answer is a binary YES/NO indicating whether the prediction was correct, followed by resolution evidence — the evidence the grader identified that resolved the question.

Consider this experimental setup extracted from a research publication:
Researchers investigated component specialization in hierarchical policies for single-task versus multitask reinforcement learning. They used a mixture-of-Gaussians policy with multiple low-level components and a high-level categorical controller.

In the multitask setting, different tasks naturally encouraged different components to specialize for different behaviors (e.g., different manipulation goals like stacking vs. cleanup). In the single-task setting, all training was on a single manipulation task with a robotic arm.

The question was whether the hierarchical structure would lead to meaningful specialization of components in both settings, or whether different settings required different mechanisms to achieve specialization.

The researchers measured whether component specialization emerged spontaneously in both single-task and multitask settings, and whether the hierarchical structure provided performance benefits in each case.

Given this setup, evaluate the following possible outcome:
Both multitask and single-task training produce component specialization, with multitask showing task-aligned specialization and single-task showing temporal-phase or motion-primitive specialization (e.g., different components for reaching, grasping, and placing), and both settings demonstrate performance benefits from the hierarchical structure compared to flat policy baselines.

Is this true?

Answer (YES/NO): NO